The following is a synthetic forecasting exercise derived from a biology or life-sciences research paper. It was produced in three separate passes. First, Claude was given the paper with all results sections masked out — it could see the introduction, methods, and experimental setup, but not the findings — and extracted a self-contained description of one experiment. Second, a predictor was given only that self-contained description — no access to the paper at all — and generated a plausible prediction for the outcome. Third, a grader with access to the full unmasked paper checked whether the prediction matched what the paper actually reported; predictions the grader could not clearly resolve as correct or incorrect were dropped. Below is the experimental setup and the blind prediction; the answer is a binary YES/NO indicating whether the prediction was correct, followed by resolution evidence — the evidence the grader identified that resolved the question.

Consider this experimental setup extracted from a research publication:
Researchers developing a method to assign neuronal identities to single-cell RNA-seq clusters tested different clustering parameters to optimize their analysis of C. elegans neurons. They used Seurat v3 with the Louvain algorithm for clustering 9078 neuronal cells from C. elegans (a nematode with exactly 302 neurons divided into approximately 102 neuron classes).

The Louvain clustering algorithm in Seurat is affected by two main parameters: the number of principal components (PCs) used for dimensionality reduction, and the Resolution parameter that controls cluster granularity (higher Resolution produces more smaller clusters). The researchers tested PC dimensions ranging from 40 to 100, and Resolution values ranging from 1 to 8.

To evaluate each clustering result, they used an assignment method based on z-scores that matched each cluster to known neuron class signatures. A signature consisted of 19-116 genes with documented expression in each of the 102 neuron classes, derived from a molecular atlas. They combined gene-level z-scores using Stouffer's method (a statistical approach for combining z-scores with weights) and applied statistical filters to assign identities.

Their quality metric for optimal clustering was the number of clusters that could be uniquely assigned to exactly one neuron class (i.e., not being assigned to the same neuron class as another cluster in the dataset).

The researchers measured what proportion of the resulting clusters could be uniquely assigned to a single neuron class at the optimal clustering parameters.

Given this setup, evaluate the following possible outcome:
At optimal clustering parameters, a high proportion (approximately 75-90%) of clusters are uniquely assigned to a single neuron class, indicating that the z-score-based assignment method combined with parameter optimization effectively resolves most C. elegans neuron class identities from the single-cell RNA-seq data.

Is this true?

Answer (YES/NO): YES